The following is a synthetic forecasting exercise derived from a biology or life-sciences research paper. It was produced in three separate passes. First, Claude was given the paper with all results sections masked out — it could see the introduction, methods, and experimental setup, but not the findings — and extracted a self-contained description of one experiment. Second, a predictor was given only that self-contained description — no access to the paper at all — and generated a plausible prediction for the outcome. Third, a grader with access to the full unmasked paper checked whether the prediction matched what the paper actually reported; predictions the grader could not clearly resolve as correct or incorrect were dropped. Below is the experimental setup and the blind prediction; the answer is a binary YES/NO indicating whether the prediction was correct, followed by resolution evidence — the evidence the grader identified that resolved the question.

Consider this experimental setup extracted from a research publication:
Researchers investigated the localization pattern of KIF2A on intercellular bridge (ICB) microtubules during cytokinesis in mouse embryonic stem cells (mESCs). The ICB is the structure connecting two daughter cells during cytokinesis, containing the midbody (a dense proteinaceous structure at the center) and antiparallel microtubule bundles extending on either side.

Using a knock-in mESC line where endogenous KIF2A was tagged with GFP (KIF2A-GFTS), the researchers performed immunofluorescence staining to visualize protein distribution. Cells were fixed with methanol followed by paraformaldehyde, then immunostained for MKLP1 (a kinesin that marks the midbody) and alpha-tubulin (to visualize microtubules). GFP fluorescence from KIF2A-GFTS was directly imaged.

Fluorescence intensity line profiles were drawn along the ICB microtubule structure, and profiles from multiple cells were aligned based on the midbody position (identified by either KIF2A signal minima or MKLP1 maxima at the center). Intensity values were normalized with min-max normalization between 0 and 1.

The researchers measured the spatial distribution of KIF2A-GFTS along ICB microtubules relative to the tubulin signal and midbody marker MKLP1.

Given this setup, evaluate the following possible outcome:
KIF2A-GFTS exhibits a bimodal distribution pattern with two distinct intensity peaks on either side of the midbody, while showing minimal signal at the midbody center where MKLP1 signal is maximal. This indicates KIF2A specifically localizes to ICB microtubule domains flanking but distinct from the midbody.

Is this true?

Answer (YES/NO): YES